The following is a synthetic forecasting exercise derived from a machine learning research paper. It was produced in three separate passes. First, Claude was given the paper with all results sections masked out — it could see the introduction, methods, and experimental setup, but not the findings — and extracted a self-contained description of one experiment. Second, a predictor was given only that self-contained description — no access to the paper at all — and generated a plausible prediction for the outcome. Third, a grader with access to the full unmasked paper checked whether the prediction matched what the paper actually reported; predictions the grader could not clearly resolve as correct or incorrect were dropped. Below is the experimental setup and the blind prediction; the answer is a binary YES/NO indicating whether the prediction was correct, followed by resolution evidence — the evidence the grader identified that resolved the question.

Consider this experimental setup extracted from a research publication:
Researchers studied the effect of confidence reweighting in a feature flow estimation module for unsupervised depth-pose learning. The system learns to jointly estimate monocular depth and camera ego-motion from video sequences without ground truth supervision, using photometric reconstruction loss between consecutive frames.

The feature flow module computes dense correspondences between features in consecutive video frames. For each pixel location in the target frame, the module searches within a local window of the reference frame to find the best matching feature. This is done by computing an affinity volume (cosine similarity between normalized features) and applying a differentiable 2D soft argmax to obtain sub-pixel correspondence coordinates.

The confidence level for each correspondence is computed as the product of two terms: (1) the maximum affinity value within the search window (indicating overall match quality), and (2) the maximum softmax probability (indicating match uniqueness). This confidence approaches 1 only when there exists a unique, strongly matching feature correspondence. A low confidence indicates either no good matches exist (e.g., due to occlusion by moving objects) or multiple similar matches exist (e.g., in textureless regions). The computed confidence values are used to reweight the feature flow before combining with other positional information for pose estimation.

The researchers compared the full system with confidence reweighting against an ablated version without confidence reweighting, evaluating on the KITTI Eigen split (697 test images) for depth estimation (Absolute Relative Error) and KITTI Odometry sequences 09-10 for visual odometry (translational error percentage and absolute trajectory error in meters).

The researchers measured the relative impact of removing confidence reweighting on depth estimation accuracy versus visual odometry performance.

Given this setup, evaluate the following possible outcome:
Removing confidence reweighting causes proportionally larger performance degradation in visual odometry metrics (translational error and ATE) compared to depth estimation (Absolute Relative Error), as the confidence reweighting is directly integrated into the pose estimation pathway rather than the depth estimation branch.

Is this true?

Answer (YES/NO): YES